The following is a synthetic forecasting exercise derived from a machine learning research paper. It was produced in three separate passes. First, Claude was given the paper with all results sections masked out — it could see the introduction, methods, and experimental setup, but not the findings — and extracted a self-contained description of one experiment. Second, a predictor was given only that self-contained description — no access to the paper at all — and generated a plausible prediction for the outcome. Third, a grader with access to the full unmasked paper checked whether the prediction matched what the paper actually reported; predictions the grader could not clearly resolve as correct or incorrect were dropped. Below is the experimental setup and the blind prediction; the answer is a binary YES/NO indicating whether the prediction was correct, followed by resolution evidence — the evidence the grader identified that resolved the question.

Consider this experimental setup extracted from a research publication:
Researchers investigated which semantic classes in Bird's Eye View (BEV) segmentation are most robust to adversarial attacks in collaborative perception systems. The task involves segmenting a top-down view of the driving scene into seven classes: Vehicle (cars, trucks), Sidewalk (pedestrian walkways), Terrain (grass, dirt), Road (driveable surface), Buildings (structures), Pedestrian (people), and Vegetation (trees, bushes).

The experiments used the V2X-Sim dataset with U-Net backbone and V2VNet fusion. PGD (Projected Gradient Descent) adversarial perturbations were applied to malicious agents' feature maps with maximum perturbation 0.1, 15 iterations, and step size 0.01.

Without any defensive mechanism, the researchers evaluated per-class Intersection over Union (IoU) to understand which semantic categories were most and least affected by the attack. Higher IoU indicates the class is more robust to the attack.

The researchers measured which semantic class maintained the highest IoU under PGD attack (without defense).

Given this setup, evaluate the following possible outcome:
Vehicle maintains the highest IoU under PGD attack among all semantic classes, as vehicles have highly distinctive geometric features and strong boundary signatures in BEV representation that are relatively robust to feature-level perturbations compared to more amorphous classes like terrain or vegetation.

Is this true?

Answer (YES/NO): NO